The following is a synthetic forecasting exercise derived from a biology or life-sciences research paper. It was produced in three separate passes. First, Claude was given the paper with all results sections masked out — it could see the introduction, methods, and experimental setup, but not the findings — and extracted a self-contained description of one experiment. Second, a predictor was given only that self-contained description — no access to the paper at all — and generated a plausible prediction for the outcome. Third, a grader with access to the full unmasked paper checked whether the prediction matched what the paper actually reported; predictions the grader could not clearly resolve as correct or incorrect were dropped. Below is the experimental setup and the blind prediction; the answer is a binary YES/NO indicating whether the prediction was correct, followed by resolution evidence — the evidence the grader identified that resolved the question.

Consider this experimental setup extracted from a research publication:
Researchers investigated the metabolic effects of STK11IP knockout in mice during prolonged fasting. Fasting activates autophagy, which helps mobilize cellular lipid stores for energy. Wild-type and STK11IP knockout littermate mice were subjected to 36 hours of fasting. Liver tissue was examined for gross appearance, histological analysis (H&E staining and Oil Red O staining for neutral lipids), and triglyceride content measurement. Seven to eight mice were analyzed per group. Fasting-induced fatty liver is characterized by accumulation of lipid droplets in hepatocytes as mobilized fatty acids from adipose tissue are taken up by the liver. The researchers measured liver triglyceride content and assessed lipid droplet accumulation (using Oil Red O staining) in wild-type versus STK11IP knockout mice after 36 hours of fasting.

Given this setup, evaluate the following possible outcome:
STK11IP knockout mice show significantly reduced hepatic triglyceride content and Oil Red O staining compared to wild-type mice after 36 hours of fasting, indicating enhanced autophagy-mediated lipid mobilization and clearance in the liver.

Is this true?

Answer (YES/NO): YES